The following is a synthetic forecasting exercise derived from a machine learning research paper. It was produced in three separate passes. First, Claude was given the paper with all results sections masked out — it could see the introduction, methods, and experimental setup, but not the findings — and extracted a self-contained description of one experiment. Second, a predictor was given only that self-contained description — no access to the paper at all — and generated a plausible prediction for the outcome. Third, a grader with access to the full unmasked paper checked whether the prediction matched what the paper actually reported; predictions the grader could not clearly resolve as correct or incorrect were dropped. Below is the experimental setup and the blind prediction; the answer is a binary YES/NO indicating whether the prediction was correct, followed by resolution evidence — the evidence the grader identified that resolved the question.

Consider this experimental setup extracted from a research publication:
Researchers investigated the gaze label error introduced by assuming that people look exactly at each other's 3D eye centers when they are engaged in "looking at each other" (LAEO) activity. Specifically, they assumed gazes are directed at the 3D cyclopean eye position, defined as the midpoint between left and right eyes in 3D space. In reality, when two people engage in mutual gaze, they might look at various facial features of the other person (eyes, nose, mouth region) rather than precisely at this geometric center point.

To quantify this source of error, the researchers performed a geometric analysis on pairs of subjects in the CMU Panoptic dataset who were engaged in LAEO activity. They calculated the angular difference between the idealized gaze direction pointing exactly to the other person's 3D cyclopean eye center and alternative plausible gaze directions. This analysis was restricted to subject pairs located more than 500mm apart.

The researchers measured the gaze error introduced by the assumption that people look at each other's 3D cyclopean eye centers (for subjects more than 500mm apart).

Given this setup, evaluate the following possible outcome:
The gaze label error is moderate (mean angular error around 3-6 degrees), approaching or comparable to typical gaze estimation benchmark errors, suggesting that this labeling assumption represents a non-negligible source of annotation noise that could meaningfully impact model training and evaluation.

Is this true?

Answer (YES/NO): NO